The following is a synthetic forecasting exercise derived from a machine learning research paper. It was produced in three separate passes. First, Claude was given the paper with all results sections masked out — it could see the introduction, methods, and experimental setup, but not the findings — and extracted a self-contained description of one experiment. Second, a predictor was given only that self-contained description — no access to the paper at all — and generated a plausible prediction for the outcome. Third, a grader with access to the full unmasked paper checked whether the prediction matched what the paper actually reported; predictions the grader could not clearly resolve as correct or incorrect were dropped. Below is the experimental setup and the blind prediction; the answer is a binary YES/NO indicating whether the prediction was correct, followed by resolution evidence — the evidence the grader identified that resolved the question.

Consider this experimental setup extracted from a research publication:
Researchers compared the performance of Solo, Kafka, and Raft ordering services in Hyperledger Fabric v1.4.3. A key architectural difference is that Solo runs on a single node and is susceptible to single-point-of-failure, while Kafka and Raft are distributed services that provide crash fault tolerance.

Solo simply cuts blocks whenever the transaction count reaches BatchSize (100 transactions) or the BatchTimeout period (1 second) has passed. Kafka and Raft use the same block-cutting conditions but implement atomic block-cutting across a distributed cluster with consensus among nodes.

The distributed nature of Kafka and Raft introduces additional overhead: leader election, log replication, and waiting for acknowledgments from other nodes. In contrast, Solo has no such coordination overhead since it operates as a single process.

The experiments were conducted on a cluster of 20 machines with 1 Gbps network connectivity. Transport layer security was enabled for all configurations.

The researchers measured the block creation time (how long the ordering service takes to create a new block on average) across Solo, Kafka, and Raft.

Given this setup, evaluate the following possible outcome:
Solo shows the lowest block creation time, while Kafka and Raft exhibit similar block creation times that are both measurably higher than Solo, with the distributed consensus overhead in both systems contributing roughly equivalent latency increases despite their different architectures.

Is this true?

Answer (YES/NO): NO